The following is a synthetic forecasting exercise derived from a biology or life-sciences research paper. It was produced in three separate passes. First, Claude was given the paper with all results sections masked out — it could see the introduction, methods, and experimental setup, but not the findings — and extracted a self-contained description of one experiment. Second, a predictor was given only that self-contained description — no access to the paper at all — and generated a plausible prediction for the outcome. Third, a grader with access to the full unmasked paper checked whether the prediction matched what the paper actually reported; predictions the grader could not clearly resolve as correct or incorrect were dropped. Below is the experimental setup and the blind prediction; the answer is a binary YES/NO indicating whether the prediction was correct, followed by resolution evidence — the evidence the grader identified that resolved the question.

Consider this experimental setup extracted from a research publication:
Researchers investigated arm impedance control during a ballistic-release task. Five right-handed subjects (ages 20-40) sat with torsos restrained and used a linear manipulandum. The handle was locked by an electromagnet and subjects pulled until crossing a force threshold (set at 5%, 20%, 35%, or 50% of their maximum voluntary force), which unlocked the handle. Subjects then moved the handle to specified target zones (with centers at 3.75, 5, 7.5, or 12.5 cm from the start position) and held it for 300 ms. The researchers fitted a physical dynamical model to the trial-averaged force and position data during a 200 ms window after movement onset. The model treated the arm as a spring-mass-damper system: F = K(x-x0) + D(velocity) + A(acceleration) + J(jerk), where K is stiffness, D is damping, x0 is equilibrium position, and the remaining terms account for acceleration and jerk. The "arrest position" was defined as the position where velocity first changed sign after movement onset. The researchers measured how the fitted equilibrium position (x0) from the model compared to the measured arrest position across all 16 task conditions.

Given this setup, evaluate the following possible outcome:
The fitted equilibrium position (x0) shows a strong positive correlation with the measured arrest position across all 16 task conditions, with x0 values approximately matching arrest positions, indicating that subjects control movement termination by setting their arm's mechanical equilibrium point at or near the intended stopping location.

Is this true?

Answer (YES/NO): NO